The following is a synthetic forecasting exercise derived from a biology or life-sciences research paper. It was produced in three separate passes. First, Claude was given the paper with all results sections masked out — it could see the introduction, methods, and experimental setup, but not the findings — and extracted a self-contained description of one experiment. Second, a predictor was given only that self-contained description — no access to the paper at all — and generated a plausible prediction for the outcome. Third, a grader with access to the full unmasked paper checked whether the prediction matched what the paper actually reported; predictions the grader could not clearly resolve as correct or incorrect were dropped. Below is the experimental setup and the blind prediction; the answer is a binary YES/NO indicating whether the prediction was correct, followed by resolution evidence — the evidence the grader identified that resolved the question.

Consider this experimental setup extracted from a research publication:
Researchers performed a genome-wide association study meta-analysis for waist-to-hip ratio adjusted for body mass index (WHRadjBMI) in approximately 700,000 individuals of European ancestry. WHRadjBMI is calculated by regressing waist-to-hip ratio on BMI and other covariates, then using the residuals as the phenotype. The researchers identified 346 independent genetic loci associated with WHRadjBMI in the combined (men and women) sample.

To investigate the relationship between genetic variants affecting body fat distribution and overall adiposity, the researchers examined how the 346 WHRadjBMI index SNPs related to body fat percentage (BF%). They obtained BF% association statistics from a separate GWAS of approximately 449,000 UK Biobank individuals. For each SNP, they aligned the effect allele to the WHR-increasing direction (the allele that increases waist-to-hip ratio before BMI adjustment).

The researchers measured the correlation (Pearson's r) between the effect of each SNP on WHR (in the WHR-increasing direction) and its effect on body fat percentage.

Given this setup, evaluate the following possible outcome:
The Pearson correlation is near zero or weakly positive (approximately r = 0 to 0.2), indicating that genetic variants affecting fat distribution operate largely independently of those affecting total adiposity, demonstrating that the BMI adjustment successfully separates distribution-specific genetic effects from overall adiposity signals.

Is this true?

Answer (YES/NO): NO